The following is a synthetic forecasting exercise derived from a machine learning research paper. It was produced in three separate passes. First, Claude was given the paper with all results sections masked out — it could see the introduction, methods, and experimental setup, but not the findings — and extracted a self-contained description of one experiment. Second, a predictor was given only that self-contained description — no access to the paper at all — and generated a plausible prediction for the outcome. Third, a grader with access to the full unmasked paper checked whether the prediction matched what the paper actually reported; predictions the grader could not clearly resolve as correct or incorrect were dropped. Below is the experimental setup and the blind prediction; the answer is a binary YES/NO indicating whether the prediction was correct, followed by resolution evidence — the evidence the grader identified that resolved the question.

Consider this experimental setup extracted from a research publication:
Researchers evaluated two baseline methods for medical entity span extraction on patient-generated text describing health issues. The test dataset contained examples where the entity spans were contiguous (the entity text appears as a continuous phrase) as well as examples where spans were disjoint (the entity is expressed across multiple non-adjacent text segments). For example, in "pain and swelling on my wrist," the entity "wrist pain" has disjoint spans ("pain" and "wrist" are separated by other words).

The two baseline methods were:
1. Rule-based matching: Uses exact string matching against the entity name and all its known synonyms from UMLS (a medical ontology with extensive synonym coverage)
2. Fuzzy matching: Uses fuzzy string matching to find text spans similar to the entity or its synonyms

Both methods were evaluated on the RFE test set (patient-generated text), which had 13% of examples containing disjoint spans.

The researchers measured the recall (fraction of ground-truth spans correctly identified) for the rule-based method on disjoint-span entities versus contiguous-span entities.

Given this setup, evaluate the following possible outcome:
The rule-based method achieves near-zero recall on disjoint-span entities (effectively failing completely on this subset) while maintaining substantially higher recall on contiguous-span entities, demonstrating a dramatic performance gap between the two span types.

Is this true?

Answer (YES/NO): NO